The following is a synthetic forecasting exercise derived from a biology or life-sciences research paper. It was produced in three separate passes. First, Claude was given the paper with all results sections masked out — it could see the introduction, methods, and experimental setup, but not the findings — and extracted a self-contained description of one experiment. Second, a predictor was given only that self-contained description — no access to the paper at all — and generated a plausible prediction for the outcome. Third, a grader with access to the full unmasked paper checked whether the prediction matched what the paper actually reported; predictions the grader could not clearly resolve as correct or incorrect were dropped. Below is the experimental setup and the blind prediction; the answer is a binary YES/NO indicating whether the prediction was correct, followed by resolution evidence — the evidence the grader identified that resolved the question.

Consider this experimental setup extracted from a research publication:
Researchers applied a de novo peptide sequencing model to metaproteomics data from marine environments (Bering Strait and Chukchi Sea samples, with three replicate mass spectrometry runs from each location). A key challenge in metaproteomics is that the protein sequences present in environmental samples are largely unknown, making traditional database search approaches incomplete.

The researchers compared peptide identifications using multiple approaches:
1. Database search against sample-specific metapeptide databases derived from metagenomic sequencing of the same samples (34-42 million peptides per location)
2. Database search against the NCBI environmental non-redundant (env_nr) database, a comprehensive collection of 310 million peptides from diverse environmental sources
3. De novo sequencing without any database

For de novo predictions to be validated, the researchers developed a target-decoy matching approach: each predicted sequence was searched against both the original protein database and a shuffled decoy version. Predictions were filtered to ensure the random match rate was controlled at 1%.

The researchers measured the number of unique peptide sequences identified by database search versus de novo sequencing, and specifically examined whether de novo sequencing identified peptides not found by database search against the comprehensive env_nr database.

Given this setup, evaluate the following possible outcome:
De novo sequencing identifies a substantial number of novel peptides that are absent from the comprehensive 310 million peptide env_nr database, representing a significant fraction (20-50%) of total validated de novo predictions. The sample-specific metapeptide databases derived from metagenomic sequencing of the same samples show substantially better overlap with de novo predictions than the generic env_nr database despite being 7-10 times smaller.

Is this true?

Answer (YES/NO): NO